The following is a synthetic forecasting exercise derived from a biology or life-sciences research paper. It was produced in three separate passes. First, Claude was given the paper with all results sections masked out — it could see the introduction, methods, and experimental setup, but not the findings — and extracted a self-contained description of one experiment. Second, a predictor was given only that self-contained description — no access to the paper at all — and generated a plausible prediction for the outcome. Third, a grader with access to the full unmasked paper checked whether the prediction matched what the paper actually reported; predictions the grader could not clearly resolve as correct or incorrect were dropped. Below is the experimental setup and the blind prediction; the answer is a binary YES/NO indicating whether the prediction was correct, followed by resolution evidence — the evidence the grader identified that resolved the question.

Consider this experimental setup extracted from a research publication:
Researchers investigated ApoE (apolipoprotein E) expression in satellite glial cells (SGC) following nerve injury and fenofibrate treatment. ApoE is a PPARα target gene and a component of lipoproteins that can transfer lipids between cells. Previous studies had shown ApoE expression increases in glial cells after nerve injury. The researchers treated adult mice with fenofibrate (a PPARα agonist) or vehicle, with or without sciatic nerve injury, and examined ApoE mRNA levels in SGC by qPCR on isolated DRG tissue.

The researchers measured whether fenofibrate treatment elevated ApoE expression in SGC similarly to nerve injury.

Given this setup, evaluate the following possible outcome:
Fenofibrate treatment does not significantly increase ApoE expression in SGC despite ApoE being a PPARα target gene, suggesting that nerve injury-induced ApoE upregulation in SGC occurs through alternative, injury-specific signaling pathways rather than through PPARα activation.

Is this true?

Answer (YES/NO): NO